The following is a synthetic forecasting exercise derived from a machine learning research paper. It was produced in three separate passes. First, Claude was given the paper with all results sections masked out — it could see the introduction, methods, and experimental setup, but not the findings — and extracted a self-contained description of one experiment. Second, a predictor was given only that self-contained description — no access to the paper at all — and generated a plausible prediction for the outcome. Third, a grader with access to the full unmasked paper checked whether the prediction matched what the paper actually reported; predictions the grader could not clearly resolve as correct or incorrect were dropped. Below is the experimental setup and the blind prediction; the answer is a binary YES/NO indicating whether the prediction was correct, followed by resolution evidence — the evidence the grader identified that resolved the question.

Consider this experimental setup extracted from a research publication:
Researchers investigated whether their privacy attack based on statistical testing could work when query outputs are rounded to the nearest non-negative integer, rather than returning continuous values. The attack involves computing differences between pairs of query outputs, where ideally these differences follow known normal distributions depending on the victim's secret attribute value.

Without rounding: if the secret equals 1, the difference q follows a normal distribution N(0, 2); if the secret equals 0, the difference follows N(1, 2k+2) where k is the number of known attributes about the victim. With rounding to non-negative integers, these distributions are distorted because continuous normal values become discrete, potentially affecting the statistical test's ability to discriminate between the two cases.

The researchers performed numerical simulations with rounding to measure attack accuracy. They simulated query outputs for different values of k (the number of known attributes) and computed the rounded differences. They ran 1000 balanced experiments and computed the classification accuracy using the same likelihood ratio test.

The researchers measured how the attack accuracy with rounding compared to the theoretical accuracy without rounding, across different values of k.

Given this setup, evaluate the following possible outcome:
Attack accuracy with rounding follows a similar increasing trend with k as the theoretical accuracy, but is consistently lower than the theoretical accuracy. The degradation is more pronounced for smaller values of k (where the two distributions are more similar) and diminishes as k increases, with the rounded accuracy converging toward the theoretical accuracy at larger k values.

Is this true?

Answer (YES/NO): NO